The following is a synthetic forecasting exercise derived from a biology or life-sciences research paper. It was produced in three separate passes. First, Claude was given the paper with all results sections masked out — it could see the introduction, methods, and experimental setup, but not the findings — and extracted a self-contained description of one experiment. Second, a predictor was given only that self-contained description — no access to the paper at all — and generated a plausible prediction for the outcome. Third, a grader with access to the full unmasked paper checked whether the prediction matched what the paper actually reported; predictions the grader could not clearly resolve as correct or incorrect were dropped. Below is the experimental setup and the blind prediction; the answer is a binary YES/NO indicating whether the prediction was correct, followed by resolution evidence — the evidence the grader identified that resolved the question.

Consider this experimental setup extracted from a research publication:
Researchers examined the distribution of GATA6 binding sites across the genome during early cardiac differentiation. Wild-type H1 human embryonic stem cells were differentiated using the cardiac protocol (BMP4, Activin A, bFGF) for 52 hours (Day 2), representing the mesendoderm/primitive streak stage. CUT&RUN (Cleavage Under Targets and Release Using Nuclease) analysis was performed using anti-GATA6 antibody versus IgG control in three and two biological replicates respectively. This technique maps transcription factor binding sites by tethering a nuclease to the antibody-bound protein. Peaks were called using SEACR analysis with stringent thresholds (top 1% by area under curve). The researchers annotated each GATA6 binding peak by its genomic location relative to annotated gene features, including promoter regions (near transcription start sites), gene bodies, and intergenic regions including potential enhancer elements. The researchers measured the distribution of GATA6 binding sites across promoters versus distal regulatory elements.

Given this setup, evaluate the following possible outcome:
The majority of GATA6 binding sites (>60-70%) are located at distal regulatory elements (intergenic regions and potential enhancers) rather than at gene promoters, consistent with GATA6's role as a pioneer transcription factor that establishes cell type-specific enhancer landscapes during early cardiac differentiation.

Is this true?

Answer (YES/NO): YES